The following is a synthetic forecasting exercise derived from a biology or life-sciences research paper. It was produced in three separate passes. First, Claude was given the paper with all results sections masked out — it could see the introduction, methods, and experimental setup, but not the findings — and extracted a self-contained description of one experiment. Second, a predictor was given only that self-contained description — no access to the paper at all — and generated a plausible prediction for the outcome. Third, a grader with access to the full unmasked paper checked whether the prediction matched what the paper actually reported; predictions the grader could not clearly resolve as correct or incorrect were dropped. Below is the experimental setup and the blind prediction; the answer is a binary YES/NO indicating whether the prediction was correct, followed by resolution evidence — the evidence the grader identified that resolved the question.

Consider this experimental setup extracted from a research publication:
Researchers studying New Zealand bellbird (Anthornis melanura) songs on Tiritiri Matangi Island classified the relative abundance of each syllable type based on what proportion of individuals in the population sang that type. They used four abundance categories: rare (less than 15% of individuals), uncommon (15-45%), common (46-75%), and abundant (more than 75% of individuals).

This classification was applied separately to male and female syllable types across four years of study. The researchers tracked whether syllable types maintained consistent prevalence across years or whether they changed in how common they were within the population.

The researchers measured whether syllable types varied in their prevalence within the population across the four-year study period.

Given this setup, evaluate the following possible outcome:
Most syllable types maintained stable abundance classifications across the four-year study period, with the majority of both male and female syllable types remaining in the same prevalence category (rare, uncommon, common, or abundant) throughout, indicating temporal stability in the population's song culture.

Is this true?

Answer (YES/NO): NO